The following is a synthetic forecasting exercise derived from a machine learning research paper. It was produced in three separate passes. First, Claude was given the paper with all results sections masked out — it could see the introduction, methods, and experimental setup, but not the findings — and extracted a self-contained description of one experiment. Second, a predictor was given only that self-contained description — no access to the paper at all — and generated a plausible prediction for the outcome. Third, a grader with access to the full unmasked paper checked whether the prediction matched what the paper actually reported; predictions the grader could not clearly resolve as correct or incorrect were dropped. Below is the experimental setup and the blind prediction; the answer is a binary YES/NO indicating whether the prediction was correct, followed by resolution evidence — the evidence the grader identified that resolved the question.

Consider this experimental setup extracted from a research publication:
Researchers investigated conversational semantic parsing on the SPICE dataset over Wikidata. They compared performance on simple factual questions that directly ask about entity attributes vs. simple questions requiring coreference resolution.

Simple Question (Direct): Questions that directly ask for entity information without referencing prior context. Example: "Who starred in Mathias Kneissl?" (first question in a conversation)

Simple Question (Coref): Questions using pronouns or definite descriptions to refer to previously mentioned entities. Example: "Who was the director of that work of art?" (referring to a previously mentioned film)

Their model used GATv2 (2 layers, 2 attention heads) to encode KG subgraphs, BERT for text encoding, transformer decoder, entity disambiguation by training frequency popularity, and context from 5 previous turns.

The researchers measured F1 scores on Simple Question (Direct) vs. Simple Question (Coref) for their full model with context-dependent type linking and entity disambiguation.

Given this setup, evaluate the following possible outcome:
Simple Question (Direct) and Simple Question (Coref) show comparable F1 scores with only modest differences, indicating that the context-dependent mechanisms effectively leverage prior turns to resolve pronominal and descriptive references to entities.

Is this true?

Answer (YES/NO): YES